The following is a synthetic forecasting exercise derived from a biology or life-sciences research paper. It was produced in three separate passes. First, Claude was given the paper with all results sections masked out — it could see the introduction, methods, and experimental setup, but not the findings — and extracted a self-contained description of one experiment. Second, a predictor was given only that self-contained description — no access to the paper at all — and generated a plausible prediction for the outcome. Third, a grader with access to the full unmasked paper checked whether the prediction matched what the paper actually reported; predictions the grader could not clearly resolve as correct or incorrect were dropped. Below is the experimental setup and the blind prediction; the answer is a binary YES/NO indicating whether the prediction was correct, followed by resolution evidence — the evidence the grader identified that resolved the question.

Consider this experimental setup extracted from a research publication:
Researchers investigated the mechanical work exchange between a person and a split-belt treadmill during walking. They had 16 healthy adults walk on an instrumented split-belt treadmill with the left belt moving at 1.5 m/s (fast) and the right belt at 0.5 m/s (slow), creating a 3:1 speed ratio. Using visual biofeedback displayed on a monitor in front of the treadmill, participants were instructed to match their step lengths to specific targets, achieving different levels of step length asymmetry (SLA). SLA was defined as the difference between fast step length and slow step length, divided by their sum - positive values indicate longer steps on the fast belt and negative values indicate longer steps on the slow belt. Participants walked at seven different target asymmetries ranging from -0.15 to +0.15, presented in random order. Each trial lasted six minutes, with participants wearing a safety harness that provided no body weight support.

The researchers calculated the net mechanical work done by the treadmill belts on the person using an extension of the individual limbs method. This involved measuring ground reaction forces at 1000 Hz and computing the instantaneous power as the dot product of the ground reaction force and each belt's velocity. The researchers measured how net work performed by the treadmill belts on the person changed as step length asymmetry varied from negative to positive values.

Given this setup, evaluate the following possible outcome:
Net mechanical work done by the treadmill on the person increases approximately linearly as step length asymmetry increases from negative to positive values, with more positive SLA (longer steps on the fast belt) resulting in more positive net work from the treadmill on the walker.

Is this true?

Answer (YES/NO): YES